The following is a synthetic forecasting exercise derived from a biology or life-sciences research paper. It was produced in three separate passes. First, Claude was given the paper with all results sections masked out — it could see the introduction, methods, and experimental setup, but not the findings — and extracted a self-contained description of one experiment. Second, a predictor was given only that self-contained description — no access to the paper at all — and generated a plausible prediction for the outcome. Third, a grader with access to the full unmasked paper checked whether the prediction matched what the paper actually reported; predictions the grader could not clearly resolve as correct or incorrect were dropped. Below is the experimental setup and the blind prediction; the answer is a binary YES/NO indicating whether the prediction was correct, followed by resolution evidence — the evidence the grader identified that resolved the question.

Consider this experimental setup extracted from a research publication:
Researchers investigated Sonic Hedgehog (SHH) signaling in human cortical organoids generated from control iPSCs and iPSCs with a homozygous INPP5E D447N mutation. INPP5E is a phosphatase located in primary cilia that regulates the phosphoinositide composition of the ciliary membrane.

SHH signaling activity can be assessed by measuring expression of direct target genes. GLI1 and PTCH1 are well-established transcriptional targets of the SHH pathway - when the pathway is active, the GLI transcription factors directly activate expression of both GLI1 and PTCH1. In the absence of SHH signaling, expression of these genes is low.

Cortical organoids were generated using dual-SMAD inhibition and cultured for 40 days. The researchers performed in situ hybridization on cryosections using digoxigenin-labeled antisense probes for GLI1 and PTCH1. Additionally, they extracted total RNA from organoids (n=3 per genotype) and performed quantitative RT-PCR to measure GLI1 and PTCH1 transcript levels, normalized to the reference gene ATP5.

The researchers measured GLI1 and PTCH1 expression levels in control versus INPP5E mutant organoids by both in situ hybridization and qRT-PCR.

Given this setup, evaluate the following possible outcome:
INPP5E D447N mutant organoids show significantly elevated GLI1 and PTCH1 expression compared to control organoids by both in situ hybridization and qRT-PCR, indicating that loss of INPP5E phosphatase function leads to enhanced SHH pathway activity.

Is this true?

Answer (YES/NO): YES